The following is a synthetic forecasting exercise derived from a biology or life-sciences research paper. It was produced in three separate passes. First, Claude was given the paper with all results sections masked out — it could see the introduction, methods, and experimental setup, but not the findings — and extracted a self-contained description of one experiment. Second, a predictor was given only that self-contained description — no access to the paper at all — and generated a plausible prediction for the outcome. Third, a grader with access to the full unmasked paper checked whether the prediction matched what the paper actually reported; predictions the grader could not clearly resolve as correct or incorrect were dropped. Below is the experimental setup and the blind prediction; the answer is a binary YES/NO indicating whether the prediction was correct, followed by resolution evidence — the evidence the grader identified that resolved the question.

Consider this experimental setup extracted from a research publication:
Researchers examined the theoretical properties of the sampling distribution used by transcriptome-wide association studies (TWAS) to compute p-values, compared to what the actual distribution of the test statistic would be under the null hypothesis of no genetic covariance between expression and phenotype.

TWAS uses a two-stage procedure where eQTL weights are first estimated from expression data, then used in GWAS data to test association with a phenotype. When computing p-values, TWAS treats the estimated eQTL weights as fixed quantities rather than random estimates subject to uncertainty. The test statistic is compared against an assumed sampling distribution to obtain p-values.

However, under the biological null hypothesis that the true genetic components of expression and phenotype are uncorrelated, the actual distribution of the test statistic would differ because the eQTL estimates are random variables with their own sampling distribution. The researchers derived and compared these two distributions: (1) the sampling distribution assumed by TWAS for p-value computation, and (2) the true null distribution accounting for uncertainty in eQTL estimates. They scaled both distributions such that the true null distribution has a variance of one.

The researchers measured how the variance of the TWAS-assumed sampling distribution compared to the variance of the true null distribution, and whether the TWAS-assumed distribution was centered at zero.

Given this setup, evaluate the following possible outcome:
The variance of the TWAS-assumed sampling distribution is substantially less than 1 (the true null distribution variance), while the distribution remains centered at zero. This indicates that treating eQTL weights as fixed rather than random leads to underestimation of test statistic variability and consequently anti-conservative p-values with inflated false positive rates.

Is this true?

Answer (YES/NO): NO